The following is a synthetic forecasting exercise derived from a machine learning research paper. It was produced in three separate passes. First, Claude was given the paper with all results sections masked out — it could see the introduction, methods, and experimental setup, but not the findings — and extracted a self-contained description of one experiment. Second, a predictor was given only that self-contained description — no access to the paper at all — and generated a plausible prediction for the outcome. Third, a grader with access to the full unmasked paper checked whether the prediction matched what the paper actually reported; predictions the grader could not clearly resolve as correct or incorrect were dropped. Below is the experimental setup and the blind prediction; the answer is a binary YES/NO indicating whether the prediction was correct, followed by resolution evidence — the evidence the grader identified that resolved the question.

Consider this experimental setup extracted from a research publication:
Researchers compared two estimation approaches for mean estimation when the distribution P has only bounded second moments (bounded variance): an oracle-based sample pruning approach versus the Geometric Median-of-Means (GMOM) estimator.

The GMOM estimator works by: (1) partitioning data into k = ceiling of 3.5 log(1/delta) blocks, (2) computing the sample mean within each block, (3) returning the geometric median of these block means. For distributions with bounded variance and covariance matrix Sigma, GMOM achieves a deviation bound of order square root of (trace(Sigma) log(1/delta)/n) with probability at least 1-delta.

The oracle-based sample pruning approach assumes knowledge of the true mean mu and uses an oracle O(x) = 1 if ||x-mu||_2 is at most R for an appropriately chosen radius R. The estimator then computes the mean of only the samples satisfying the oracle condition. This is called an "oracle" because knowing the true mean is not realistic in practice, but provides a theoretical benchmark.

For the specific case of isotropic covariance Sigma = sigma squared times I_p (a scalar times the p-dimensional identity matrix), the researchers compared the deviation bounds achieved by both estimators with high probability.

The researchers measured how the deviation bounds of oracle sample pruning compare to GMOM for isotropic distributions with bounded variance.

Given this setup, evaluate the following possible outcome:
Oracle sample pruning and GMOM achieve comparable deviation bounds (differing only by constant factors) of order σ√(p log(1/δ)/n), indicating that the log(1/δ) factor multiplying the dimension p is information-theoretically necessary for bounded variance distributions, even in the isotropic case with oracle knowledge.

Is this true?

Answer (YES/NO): NO